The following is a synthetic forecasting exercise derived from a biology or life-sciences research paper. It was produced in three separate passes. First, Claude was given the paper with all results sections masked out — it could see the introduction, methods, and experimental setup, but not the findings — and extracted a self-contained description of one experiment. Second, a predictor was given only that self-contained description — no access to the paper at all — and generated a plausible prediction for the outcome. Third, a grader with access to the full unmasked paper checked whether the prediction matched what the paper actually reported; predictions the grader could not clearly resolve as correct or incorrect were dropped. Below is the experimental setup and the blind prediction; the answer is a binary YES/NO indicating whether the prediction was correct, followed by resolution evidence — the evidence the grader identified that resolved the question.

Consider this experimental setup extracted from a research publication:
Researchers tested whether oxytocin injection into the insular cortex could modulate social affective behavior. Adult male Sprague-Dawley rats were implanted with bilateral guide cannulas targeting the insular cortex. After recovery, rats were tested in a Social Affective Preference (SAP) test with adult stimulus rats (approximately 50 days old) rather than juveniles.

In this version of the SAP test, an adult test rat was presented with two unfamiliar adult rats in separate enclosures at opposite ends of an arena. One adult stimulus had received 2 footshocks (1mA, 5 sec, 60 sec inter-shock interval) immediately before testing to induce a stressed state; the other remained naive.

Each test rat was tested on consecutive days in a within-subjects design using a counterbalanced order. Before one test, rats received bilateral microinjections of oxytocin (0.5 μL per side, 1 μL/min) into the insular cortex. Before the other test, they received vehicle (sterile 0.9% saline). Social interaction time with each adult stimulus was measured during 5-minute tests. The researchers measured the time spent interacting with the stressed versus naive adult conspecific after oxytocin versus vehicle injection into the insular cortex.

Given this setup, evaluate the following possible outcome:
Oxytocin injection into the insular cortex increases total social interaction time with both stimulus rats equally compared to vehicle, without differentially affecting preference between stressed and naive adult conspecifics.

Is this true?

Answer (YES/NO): NO